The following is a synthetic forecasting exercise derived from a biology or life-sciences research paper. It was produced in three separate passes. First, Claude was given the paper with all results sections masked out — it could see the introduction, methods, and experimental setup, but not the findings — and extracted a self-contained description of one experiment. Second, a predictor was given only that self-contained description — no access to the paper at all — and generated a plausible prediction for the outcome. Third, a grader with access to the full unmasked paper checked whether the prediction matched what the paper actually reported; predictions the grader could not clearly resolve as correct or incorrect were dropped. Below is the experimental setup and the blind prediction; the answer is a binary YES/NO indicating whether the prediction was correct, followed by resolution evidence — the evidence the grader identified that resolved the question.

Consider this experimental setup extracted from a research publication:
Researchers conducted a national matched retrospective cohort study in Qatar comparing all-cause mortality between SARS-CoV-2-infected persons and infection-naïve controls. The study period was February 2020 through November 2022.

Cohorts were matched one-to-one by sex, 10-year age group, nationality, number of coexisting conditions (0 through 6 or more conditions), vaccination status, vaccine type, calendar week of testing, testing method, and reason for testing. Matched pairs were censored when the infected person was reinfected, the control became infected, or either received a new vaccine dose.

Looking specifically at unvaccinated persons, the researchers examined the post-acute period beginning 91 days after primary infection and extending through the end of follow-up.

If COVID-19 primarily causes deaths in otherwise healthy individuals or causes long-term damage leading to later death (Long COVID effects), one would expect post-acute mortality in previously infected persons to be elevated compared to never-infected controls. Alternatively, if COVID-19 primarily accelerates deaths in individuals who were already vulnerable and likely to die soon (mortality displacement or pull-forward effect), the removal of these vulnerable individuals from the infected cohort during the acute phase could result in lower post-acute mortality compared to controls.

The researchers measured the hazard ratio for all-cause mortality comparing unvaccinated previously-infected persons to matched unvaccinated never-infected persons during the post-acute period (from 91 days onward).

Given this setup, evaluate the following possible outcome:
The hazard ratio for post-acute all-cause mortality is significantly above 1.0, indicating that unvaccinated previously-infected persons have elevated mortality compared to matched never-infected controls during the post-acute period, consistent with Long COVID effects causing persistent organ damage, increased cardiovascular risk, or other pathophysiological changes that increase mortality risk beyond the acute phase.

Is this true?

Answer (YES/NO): NO